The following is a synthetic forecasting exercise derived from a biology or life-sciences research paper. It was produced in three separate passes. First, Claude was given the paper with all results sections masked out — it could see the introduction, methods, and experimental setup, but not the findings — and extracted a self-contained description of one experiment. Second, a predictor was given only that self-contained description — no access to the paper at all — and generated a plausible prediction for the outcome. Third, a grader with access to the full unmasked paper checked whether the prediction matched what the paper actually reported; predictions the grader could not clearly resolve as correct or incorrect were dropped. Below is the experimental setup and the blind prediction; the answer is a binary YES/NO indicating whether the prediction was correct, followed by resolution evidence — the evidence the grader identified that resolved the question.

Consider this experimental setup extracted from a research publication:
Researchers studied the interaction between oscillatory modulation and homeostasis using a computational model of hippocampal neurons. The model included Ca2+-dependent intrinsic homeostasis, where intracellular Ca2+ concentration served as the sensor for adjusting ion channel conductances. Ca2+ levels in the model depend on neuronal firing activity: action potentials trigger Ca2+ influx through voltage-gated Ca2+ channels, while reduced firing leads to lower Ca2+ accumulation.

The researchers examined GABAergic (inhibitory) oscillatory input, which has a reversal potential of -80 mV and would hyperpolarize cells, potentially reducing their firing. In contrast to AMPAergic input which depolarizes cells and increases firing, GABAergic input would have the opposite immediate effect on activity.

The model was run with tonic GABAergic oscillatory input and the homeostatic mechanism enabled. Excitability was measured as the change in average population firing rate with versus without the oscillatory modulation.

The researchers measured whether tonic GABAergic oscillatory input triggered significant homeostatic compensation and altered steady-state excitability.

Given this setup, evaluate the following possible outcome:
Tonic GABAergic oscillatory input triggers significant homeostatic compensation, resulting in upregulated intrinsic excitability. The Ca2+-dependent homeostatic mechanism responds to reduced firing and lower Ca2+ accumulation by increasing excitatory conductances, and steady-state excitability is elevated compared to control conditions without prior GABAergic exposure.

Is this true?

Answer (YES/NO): NO